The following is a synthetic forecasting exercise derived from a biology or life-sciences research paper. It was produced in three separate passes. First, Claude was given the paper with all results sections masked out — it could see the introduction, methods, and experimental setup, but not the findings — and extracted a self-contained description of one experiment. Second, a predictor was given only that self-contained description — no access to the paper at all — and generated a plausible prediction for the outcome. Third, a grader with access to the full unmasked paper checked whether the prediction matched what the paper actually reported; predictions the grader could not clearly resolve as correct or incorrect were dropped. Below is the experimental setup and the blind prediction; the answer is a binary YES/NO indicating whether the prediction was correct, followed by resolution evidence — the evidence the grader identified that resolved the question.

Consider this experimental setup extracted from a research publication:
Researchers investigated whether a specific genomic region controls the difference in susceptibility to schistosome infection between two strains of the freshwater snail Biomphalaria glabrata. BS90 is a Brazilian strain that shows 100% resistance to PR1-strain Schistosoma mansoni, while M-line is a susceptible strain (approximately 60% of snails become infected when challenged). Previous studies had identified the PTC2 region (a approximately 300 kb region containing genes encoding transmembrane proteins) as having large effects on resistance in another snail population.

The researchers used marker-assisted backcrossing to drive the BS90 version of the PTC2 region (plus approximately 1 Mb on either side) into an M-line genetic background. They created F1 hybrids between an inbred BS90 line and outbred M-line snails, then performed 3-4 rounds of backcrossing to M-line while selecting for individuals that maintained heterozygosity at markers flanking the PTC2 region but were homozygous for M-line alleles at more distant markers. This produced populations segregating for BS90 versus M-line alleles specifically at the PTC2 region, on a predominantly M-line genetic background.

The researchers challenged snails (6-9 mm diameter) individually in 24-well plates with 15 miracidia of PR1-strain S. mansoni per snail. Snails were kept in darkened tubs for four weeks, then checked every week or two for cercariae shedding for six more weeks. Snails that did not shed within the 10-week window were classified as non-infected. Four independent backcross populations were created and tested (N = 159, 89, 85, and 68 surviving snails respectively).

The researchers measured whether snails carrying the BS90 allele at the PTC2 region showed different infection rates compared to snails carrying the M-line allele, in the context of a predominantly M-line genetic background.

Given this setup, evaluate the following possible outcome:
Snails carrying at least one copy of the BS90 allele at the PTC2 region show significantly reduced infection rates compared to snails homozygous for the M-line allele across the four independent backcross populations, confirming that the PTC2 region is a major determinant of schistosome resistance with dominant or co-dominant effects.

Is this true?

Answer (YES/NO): NO